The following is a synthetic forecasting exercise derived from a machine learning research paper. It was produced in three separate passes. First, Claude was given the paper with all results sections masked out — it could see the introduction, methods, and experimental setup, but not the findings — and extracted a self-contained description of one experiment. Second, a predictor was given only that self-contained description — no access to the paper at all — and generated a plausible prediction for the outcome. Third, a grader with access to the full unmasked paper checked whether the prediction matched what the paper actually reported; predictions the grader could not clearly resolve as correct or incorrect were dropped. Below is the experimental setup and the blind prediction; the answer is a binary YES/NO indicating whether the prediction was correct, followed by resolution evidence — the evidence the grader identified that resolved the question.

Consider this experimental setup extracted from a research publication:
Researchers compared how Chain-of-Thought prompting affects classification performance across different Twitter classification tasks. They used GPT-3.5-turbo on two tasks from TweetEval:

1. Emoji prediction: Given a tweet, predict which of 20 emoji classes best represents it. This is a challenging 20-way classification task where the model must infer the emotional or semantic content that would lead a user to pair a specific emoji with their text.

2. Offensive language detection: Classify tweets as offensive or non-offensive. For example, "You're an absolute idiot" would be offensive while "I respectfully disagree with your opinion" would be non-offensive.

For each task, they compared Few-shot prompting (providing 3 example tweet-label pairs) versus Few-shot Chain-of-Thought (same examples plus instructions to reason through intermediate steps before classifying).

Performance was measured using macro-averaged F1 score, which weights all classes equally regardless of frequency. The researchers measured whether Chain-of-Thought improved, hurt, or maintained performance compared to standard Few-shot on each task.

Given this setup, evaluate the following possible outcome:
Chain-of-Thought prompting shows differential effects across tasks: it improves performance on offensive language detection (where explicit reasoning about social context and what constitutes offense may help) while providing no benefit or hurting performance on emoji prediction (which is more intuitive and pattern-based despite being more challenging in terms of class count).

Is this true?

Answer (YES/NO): NO